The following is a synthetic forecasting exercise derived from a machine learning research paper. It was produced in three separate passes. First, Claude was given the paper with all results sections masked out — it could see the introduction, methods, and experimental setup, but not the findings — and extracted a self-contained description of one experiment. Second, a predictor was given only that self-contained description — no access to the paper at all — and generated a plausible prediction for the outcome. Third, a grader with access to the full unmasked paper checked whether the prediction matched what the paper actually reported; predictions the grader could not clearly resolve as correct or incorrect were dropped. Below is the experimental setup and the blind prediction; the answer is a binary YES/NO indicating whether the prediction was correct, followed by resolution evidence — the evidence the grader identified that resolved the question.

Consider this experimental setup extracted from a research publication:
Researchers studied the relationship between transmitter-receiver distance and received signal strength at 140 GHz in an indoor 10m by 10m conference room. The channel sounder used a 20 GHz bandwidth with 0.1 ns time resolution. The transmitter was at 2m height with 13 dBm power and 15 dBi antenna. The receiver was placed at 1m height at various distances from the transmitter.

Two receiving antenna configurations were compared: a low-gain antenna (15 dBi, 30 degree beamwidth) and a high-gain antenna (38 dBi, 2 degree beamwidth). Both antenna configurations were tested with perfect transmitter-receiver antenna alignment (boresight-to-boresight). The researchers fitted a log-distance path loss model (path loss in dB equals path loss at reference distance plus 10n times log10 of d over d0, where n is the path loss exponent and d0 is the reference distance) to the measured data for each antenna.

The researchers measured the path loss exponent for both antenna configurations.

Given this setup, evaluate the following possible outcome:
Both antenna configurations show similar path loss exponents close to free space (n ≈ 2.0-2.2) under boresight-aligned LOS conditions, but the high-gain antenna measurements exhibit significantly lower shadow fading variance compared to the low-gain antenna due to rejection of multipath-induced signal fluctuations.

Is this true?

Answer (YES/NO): NO